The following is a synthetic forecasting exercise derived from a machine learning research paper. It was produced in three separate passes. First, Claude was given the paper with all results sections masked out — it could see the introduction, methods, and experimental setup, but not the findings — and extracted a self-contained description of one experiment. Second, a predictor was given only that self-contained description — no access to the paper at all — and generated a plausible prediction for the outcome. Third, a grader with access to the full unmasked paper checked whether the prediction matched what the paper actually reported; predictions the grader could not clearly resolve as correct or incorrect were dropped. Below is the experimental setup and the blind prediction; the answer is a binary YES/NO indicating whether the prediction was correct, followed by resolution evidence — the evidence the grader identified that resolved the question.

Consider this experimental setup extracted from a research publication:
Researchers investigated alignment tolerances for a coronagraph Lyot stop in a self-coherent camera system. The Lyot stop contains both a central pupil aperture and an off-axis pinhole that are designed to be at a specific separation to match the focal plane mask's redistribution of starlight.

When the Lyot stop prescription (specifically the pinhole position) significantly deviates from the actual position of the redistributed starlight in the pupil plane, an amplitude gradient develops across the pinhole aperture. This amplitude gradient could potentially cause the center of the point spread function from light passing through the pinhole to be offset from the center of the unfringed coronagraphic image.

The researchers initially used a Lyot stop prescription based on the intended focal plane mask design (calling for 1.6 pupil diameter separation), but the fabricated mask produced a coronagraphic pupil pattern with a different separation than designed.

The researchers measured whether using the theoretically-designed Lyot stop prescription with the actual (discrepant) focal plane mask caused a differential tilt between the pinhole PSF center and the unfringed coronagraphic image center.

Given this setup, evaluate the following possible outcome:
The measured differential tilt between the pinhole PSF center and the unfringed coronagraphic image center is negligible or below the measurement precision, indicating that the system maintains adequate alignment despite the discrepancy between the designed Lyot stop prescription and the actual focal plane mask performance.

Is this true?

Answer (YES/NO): NO